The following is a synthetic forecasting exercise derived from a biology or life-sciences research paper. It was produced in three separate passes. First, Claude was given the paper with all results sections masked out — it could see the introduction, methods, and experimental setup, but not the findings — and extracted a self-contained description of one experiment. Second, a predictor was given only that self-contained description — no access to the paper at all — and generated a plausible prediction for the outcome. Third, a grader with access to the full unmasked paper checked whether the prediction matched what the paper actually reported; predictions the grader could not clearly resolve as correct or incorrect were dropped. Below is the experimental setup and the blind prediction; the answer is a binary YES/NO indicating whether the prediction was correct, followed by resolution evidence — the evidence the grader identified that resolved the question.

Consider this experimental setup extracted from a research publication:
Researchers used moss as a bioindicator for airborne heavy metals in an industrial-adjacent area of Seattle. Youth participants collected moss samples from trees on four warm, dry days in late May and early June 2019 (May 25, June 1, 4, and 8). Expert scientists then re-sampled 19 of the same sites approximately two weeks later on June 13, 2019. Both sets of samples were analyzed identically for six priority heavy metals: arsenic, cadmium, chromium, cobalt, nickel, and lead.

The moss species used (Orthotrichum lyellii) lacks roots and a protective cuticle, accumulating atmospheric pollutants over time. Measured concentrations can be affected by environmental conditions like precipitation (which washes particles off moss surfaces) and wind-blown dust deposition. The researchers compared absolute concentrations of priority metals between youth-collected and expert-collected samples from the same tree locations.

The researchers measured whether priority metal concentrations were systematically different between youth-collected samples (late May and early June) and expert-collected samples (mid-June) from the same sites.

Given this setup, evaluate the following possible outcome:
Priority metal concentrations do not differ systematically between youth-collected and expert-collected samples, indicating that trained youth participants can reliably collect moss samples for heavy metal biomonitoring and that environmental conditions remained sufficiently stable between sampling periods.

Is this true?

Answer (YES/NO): NO